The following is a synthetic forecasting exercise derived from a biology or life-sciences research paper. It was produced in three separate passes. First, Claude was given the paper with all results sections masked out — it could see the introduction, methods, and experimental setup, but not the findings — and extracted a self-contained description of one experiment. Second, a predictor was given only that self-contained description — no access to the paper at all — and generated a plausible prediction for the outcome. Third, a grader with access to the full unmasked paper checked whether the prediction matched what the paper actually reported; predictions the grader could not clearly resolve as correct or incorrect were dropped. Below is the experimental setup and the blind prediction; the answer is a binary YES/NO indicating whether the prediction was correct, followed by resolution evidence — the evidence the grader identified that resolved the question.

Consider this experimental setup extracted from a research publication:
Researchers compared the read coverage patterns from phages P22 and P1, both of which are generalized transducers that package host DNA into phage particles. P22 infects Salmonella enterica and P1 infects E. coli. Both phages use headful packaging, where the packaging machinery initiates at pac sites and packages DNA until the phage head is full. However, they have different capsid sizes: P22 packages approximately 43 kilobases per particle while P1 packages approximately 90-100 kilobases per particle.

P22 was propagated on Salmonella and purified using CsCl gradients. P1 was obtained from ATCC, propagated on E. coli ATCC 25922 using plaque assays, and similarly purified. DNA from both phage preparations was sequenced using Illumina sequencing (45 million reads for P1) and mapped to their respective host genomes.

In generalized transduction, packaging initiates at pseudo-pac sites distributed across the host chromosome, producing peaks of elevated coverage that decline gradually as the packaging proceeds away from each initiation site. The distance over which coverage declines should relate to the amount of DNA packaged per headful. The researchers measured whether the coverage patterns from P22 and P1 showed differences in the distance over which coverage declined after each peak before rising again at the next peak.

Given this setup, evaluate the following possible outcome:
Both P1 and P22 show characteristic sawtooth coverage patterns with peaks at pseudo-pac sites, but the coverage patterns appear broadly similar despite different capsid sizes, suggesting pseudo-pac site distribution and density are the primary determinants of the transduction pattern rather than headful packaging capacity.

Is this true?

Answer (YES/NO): NO